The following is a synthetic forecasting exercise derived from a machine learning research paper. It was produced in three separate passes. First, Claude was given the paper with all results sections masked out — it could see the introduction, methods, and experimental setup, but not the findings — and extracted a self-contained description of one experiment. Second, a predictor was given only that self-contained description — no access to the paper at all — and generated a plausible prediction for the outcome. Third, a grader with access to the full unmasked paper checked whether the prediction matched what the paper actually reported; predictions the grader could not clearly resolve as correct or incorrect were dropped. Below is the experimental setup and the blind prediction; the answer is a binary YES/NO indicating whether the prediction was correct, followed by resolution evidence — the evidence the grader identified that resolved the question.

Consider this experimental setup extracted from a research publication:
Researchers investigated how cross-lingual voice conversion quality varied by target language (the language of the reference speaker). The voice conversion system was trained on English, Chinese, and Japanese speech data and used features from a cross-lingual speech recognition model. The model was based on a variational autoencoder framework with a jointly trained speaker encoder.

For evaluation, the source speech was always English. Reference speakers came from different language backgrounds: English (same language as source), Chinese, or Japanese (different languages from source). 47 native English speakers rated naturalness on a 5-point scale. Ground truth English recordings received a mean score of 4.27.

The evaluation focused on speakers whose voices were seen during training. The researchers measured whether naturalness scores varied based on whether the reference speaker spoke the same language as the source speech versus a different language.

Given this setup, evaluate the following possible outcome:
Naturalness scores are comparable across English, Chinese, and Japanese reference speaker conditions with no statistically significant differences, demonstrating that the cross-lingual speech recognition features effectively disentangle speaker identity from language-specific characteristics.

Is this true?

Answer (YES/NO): YES